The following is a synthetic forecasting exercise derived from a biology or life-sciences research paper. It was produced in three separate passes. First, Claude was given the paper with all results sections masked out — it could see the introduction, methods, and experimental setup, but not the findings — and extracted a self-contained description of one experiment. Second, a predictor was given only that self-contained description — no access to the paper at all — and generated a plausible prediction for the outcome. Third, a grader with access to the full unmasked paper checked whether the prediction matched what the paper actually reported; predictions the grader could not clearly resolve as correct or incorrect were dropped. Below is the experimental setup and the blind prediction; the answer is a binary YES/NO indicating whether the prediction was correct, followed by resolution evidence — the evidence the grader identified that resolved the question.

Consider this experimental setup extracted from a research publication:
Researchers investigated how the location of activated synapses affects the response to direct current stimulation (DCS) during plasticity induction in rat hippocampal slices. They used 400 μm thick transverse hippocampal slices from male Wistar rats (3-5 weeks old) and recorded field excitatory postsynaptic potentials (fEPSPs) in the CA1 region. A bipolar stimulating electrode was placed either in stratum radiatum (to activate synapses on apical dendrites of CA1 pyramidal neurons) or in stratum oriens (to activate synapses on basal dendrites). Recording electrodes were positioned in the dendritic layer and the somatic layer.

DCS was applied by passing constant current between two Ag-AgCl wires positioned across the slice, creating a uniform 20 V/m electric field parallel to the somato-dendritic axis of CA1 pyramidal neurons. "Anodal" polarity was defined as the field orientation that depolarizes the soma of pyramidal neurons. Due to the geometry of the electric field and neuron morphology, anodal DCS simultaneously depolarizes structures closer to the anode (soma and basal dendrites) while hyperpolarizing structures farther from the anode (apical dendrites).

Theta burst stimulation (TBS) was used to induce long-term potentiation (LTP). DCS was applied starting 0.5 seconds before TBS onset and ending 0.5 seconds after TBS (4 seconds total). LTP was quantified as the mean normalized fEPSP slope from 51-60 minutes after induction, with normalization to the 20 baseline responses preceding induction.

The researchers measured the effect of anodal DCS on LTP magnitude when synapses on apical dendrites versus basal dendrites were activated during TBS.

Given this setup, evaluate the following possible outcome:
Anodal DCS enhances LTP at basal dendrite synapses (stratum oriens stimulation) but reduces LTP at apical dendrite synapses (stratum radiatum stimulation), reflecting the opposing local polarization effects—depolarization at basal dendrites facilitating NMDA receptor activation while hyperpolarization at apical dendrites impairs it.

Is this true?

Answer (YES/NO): NO